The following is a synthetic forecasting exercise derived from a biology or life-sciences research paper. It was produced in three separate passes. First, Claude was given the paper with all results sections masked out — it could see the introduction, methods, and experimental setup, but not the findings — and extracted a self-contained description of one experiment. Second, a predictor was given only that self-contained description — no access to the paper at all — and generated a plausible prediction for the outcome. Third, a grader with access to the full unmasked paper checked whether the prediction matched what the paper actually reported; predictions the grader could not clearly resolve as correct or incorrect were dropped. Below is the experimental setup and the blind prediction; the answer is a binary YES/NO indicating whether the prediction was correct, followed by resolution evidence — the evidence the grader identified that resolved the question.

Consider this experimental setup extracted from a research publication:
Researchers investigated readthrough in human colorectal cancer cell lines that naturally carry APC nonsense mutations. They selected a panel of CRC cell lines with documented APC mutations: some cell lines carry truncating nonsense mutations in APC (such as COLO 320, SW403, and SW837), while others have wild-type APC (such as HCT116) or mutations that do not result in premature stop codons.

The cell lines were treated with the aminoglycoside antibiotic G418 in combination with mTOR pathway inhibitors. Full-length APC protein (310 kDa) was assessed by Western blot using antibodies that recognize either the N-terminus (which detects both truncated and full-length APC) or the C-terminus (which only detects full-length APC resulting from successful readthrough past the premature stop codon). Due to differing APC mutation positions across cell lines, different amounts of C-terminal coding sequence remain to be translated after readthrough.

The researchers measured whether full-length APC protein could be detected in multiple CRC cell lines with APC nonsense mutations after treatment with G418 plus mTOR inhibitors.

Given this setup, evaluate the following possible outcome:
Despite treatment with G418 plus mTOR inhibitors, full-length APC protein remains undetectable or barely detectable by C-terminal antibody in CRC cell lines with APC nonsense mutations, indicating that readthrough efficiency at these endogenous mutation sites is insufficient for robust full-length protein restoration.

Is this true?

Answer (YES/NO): NO